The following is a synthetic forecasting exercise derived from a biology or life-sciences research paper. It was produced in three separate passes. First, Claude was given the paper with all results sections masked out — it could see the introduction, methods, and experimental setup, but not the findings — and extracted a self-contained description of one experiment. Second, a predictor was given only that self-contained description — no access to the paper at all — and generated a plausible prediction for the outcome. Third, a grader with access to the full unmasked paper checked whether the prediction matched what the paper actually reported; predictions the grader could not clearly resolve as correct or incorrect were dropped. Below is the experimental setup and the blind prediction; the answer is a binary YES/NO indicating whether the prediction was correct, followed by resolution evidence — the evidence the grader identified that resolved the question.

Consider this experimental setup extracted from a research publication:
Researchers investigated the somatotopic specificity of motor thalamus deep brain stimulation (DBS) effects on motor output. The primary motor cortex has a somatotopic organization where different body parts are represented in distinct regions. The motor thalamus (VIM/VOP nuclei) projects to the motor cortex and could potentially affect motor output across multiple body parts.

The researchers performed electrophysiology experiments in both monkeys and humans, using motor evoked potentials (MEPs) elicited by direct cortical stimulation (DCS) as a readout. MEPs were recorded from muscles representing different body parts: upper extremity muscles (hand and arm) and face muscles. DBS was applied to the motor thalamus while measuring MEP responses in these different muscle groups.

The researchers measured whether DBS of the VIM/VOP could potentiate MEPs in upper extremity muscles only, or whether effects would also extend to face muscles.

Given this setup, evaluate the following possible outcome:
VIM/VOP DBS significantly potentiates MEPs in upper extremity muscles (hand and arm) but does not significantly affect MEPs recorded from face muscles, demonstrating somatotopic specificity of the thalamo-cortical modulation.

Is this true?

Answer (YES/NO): NO